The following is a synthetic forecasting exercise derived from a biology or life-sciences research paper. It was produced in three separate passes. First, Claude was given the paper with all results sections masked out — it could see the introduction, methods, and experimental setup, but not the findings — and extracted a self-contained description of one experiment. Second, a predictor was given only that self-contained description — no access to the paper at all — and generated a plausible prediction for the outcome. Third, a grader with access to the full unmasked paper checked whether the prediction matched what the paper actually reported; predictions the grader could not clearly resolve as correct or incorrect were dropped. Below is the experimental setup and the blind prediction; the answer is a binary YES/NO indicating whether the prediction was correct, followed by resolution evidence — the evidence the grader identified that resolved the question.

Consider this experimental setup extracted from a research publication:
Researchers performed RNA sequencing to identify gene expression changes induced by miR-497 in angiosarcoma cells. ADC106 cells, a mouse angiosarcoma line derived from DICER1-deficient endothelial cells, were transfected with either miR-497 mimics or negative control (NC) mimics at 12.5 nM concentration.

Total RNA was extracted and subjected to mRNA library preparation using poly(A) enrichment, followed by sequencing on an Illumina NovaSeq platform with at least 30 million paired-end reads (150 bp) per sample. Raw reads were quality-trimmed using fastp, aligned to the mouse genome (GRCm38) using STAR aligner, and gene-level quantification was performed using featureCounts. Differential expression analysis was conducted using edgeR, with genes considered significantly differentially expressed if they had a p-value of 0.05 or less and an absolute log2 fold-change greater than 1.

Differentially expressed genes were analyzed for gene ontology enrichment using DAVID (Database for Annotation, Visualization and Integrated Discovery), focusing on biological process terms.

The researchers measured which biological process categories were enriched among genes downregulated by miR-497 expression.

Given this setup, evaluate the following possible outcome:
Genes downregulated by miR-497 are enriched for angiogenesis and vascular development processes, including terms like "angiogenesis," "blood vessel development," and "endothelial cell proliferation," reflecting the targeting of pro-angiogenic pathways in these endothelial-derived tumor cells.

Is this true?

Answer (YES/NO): NO